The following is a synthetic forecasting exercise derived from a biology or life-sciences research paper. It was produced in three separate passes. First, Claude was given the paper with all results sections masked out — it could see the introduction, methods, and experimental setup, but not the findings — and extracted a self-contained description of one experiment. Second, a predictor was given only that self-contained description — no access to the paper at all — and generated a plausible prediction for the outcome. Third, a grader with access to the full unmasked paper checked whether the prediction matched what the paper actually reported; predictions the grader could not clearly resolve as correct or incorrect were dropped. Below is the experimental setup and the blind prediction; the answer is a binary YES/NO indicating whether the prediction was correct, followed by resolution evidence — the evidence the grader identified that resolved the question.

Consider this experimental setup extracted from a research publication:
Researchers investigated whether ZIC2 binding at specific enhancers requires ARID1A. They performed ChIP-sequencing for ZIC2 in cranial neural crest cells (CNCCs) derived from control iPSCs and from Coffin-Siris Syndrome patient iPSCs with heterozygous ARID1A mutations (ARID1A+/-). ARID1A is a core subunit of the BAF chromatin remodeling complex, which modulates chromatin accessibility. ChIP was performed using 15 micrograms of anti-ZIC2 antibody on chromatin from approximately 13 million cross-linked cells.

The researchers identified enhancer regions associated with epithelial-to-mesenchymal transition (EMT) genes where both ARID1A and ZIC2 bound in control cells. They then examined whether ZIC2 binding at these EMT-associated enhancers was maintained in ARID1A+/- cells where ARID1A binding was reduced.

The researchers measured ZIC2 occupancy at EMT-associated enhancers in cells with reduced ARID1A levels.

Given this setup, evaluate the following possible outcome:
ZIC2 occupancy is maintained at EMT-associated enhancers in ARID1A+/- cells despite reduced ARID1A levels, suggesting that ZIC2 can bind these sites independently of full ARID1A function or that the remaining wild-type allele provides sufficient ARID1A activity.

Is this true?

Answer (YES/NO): NO